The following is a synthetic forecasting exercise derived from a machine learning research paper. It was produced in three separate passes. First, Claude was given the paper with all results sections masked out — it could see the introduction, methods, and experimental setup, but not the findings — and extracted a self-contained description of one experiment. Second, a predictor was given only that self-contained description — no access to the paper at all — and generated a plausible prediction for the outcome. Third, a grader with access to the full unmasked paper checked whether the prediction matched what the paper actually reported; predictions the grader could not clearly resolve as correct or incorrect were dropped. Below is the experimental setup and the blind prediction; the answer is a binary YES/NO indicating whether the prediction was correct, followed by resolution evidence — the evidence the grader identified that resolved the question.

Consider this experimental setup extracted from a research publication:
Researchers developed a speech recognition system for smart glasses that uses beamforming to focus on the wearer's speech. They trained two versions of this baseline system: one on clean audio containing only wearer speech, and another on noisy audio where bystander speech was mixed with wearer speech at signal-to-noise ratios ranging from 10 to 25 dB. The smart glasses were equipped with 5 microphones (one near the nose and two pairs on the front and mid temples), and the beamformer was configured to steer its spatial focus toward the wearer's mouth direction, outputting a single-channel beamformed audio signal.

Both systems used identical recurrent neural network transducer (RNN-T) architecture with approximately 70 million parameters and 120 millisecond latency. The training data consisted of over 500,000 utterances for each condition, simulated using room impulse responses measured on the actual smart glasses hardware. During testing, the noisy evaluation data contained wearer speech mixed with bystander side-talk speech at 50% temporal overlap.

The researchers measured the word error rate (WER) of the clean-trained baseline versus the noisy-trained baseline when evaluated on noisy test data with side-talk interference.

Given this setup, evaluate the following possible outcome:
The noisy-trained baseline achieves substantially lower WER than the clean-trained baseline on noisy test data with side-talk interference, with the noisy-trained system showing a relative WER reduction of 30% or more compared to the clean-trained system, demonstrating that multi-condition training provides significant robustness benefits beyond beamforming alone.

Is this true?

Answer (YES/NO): YES